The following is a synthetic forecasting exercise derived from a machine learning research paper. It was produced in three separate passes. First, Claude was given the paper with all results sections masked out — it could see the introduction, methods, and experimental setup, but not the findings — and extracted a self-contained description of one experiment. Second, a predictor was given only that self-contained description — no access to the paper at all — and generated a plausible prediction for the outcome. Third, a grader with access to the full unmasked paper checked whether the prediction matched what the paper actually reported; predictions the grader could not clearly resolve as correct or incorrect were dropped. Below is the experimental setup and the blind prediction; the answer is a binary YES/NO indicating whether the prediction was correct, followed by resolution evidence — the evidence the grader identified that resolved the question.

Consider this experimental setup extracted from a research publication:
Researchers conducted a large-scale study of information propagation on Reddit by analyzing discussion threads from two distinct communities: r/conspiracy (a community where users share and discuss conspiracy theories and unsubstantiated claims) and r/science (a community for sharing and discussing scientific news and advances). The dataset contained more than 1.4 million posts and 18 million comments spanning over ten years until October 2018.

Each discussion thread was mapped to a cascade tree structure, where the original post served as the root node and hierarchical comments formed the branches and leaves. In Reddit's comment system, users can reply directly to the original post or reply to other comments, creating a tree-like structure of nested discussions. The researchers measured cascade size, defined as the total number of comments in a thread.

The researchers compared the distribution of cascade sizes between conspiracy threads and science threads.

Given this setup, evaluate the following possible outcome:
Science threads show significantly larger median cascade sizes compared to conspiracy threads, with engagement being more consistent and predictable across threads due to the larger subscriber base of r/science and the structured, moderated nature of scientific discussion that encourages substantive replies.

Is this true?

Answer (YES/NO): NO